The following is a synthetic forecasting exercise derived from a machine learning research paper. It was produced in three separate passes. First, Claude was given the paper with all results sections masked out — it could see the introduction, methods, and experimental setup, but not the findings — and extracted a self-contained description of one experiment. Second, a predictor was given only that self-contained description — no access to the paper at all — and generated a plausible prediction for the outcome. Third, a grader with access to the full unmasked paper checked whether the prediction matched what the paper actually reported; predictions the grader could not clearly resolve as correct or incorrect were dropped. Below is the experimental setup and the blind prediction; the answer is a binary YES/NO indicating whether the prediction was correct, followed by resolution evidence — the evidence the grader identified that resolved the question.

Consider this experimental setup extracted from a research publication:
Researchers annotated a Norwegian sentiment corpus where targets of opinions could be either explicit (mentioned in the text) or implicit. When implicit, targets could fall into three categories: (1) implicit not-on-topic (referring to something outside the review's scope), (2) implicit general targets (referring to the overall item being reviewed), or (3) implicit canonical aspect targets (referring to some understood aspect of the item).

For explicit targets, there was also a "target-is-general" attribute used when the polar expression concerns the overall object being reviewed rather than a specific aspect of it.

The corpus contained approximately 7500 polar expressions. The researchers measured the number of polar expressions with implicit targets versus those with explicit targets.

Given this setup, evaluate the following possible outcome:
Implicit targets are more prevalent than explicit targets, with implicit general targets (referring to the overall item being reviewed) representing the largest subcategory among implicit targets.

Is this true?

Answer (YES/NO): NO